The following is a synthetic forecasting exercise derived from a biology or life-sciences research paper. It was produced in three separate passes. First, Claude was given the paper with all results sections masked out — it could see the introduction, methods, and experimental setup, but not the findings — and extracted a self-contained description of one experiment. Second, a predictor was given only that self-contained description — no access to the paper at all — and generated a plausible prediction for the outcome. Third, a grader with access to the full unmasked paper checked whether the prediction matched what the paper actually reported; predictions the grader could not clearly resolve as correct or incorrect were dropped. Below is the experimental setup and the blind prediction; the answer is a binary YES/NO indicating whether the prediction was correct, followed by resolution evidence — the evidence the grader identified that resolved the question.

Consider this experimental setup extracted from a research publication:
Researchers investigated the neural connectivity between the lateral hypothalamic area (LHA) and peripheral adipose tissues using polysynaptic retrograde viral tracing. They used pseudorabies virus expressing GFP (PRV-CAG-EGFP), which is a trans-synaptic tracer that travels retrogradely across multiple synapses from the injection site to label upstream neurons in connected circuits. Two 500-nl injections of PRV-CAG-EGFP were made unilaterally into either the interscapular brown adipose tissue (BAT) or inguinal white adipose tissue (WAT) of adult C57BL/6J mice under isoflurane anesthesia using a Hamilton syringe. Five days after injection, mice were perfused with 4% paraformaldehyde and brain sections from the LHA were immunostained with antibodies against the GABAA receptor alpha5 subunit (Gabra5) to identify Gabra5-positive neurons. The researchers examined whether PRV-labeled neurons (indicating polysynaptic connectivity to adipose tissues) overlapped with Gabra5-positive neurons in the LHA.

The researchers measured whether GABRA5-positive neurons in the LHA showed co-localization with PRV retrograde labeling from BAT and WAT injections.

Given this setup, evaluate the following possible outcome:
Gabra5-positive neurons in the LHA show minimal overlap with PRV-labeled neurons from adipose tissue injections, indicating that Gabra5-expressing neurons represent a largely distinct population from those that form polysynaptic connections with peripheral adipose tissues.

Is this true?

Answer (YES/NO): NO